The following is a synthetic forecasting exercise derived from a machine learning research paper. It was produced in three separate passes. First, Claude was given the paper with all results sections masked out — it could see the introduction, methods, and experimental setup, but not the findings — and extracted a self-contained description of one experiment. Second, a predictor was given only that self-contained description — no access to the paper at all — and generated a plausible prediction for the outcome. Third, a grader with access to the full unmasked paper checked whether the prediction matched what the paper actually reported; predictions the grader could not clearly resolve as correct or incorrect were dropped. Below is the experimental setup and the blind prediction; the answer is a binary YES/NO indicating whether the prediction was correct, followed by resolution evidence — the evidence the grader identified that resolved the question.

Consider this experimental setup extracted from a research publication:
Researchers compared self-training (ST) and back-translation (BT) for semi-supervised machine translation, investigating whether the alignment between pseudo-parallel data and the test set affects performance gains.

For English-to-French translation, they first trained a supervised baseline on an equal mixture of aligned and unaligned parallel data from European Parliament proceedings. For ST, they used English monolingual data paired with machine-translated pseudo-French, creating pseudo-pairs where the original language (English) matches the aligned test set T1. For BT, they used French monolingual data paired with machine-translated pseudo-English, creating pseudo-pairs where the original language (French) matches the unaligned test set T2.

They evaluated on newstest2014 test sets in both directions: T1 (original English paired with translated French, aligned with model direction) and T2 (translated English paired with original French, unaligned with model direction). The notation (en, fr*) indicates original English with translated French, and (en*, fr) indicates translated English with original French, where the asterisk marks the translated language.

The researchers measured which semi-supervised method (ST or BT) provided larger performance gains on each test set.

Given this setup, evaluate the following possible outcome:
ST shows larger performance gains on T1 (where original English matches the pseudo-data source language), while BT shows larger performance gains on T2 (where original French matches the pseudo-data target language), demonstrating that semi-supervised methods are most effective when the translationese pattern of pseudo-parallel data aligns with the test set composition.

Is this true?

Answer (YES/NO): YES